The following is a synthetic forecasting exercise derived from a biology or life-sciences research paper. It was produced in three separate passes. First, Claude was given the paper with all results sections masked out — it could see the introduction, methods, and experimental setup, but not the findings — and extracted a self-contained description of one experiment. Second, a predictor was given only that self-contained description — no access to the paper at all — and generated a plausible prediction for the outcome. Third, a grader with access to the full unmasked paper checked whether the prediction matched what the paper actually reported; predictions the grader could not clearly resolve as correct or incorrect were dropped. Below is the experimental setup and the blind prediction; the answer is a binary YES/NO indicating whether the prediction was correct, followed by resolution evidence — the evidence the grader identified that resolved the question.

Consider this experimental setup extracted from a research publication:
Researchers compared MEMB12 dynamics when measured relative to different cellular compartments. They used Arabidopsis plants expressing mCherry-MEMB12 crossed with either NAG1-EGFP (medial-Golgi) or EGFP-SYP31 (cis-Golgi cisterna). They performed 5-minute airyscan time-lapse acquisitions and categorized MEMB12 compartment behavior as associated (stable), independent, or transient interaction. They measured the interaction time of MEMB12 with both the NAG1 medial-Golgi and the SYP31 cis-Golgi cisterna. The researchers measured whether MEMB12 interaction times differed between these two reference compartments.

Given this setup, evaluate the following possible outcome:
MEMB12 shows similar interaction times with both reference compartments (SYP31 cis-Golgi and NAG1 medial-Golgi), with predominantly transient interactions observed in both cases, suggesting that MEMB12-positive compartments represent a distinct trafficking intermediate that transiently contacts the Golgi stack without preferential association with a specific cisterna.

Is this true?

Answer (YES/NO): NO